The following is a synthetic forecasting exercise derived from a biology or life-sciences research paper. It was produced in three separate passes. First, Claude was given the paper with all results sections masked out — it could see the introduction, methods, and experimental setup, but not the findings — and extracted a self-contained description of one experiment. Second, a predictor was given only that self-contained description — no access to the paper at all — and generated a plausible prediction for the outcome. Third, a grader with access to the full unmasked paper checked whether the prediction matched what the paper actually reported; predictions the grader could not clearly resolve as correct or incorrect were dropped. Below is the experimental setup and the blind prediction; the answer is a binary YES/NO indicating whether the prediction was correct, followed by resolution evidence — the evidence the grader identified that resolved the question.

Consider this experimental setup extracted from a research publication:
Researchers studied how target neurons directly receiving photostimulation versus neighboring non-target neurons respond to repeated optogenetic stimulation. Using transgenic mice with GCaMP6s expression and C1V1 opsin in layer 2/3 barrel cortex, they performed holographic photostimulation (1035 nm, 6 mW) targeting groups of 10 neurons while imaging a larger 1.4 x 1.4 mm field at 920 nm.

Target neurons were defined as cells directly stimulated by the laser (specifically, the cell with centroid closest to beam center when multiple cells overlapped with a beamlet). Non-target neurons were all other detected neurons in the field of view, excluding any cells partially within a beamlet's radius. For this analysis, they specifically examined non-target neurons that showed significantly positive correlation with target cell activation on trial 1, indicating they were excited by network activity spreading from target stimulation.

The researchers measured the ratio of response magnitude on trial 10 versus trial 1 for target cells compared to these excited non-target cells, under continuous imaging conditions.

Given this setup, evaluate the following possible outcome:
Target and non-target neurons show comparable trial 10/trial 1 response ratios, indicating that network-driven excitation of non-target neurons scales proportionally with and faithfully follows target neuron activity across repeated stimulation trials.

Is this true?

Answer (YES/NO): NO